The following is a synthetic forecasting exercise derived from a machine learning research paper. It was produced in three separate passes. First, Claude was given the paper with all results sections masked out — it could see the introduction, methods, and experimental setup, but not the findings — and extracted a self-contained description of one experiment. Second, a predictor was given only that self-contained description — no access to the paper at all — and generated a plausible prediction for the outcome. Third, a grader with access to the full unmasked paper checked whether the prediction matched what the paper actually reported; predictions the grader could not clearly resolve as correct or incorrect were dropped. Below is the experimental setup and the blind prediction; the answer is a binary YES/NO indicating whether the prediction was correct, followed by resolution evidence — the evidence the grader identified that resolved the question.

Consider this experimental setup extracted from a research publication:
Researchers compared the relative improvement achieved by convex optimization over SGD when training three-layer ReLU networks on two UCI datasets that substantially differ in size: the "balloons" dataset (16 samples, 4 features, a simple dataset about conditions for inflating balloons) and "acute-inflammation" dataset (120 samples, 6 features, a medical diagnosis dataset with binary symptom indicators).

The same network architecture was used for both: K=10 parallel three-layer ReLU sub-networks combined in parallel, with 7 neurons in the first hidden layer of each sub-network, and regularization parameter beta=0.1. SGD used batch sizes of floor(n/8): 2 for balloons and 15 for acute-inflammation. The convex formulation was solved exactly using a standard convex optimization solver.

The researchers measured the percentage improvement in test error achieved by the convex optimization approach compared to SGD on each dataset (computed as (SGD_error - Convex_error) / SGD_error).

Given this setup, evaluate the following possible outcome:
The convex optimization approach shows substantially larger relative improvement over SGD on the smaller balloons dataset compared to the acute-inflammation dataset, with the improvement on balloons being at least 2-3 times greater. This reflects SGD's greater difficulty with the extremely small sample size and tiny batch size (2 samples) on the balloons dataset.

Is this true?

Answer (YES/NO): YES